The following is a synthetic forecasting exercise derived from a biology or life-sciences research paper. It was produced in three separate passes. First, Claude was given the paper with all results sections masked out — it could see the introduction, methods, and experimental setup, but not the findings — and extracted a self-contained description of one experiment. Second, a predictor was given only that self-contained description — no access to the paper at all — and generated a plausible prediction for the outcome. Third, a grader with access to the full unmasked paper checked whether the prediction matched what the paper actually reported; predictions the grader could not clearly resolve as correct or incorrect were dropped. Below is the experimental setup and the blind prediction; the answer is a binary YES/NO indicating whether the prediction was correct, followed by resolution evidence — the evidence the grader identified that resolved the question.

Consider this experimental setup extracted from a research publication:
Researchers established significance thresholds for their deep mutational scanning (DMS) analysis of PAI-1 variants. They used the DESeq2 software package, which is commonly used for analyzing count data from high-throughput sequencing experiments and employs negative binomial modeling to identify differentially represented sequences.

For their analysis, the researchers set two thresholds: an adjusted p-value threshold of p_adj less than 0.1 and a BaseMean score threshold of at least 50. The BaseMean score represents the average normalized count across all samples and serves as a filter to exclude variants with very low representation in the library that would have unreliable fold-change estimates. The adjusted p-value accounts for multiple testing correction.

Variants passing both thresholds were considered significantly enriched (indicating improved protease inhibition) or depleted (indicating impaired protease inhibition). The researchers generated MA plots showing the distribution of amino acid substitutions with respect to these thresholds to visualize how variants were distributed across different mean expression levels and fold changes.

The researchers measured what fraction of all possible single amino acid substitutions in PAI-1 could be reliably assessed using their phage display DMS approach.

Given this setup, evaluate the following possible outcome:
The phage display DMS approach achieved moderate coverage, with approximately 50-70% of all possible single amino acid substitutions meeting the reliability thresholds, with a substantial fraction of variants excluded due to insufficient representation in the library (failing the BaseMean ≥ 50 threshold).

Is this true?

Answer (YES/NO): NO